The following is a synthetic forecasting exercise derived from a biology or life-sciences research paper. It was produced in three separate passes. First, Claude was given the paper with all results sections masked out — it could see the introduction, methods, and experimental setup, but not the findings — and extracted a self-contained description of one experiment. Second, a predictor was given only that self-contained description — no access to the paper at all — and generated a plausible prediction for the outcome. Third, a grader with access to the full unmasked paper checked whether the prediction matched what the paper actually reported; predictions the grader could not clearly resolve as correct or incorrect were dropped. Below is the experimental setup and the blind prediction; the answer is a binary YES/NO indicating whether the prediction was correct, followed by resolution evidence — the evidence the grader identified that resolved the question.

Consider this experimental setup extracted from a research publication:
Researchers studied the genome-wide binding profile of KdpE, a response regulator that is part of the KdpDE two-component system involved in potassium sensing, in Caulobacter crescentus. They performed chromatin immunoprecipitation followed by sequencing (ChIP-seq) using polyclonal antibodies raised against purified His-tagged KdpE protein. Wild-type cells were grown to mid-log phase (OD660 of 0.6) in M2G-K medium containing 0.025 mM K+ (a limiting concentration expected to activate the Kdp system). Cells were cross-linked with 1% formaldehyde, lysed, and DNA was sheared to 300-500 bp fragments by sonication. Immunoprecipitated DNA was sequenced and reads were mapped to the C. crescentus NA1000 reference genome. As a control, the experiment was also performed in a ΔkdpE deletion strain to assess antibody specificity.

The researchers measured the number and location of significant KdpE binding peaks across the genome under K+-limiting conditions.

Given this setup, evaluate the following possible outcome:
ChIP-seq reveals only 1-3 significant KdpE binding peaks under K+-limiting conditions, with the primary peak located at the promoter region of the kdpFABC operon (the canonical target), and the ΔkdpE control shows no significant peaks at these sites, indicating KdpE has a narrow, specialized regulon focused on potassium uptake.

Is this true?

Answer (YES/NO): NO